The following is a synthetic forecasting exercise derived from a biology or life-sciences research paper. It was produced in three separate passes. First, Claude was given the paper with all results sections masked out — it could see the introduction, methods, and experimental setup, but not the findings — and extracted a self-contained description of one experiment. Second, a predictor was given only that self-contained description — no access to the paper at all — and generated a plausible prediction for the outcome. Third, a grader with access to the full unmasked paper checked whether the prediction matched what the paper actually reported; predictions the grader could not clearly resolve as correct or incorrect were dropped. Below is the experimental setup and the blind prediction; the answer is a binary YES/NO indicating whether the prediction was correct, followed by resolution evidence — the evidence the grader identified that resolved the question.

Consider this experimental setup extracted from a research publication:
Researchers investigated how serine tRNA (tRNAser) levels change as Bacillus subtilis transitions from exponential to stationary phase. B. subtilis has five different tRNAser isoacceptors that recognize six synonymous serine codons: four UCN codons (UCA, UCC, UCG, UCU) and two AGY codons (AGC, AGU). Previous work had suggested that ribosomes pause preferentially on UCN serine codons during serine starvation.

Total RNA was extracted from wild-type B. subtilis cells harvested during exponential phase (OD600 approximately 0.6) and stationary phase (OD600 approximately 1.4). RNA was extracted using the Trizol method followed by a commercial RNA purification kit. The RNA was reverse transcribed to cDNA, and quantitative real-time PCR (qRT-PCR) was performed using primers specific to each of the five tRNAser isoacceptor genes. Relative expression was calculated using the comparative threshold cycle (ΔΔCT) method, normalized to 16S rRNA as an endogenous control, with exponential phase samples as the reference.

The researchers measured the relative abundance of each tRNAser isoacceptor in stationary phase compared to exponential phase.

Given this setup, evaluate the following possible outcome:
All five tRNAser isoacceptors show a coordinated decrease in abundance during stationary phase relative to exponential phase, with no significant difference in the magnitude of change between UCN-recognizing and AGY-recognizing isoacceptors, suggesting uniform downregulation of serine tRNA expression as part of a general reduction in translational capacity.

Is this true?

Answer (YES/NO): NO